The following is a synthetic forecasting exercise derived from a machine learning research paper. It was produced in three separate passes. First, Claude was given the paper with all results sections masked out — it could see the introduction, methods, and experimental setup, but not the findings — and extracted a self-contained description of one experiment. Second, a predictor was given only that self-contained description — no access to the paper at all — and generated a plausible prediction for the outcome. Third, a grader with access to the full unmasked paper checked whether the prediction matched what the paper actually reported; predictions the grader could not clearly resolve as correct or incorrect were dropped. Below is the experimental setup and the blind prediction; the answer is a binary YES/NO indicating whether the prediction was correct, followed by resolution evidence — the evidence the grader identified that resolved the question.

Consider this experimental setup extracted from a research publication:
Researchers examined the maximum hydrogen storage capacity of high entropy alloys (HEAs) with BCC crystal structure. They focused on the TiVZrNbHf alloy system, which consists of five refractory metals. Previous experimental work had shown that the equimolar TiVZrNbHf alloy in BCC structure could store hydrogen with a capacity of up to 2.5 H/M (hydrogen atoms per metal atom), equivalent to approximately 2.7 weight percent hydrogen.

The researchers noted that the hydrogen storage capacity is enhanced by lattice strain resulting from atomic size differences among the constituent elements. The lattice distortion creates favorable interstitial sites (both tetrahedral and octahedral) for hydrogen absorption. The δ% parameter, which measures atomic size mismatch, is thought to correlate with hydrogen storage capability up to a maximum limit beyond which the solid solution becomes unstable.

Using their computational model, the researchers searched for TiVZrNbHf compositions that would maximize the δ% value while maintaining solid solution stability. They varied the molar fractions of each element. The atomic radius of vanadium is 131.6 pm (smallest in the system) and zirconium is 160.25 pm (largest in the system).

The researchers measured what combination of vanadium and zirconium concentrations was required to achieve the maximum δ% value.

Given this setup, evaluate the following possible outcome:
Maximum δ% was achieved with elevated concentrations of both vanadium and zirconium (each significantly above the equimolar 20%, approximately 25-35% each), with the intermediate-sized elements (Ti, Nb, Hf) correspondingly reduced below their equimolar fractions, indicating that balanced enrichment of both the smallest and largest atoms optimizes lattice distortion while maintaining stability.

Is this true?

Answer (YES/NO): NO